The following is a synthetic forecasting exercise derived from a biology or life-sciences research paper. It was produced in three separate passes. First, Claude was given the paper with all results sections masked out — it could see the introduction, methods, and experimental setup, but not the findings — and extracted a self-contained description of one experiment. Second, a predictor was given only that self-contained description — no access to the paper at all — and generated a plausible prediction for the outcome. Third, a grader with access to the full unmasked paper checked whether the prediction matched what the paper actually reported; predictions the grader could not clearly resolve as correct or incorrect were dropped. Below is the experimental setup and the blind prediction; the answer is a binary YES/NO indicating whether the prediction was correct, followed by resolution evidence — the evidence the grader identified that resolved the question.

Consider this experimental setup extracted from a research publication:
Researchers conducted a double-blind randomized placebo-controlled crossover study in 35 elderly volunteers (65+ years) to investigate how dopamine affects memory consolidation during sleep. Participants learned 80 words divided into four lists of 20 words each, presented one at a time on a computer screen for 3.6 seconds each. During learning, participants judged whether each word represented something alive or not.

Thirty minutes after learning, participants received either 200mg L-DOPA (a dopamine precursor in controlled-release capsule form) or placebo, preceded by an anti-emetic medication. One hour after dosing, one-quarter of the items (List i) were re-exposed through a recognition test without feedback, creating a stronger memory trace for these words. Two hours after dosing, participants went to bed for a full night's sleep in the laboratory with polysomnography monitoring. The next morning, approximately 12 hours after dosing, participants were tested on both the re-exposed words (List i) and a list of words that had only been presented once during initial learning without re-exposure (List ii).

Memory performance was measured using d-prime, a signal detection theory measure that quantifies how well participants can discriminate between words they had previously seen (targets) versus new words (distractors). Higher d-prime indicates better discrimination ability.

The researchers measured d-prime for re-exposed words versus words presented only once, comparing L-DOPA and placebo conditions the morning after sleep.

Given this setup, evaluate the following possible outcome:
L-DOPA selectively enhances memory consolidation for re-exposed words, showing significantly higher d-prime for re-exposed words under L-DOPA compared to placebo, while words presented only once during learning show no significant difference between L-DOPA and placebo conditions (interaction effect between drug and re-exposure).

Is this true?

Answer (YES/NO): NO